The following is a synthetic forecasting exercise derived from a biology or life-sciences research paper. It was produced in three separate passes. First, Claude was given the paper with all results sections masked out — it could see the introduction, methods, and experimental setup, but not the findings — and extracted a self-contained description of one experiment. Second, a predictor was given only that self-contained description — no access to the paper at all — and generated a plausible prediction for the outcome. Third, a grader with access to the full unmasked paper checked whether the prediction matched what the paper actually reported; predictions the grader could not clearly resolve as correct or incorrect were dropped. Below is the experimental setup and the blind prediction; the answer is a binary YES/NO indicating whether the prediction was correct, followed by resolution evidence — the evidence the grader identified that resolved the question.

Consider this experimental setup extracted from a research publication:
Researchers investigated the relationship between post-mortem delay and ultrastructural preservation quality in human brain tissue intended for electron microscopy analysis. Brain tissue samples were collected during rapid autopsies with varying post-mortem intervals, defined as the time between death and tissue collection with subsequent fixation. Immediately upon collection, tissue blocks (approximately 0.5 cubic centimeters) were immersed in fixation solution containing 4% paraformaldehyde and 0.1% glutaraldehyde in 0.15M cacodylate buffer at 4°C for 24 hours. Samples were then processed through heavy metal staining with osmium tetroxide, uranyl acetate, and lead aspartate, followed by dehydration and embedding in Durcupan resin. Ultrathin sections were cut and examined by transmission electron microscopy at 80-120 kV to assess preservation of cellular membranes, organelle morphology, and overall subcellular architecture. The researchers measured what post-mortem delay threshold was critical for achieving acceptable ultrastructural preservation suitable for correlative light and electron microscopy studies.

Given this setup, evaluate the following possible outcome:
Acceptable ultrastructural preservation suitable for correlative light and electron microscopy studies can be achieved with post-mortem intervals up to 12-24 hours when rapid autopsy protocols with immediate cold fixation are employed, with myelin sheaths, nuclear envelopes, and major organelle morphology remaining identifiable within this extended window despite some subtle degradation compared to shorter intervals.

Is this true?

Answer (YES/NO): NO